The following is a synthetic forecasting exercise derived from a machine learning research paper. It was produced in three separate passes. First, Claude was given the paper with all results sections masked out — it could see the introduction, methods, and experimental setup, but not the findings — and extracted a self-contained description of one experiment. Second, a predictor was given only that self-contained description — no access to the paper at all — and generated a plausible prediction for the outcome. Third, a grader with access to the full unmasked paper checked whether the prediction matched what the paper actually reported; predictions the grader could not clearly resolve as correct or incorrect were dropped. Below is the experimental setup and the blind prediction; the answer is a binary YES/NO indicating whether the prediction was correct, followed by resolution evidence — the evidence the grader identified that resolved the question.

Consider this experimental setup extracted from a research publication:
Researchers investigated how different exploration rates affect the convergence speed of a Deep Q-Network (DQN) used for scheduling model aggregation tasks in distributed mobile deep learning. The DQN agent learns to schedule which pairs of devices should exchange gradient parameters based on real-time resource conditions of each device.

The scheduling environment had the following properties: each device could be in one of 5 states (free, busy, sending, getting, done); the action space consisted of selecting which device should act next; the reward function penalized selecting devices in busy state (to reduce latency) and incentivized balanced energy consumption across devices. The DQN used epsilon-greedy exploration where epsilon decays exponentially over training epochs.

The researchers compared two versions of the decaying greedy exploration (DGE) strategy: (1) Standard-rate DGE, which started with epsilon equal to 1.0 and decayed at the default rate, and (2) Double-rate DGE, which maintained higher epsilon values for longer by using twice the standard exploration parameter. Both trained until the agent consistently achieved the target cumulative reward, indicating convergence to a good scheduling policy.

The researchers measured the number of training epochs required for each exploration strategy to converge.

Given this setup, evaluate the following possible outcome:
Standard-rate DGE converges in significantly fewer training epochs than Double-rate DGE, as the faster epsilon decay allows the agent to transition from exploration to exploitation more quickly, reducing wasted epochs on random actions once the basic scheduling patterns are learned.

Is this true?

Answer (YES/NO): NO